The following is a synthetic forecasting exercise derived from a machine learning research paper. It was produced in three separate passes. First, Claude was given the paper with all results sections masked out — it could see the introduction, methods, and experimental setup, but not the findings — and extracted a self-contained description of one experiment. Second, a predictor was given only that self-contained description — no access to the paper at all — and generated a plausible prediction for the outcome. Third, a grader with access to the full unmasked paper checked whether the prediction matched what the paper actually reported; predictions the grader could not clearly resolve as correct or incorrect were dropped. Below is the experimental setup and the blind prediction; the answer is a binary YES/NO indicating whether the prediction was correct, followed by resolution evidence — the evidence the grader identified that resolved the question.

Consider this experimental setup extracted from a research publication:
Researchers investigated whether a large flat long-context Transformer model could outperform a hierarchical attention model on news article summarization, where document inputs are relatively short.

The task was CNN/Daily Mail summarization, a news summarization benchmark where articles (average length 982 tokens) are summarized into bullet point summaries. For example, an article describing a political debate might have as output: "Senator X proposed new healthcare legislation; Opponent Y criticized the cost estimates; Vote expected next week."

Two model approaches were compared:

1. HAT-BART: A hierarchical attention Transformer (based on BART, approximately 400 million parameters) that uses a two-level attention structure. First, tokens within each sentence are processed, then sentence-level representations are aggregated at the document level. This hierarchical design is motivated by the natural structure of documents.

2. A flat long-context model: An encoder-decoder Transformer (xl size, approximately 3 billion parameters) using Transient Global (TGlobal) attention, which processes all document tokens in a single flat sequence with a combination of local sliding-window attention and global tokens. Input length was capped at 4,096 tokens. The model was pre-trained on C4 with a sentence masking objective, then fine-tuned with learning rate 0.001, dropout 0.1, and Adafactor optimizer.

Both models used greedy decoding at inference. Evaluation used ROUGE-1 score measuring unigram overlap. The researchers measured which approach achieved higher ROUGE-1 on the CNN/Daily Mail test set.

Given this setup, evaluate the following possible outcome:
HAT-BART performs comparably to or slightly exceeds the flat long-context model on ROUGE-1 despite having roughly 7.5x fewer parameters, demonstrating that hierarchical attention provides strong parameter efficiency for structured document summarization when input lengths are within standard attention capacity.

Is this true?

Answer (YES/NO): YES